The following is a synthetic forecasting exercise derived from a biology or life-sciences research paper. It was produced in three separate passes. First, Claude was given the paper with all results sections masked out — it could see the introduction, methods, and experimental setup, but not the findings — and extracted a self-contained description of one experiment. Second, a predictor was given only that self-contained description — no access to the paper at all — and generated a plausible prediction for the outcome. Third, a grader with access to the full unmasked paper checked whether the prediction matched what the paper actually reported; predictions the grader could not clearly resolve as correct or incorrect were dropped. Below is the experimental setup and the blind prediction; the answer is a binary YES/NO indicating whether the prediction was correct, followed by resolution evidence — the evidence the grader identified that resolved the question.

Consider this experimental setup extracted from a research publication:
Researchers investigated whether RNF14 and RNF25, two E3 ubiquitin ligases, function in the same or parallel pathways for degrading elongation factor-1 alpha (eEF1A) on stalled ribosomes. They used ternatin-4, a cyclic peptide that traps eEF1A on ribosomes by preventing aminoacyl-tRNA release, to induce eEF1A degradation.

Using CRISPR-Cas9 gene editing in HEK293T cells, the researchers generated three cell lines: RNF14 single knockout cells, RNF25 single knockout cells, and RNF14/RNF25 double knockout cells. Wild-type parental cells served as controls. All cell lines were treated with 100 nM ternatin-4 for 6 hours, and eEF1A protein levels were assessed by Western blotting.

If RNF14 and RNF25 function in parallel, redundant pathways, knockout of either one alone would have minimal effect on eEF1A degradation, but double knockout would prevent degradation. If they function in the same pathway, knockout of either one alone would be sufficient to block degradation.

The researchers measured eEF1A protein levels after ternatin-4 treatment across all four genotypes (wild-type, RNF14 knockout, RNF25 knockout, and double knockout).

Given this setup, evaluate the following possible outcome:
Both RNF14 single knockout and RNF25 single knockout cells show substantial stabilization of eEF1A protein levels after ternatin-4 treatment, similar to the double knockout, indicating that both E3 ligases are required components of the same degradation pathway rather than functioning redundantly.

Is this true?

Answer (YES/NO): YES